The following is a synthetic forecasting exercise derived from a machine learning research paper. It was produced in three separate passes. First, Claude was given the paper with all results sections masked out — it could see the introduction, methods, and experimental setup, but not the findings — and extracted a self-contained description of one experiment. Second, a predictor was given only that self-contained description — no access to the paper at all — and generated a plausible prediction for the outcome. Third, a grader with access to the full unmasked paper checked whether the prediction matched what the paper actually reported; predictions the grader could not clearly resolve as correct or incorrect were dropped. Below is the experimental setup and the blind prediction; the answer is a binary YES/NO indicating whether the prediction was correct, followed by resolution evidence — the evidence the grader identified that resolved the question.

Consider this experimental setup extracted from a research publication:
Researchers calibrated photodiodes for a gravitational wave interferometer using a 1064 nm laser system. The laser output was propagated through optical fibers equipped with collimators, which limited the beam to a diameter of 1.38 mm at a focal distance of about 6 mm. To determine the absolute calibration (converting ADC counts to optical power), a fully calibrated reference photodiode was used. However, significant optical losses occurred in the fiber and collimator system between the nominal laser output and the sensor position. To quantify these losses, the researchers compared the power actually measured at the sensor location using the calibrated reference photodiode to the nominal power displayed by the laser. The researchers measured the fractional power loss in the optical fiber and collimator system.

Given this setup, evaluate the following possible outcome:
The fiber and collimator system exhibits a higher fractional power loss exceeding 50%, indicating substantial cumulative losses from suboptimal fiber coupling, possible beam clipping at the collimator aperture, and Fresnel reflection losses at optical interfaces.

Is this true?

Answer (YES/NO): YES